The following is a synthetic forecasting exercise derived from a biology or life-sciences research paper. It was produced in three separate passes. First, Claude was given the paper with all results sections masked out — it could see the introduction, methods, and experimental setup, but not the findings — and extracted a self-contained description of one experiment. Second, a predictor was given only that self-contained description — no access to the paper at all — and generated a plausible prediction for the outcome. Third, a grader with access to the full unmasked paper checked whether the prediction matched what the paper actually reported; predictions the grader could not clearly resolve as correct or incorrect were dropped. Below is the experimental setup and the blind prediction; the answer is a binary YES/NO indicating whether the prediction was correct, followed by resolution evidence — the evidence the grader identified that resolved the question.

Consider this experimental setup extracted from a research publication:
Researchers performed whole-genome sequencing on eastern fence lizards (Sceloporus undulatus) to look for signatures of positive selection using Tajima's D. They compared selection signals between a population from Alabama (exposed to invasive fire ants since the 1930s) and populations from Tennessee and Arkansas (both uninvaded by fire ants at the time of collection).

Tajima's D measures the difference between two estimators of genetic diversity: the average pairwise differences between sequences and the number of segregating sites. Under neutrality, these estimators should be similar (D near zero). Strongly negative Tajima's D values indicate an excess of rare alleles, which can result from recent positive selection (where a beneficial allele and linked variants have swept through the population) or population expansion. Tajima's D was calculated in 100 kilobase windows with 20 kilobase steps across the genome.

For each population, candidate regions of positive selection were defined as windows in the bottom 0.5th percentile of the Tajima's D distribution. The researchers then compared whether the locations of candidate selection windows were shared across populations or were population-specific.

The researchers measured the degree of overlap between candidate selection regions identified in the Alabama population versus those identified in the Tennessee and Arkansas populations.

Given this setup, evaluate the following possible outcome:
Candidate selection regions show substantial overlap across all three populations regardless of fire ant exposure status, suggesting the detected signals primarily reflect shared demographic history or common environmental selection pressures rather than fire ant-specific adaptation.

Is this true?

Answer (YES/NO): NO